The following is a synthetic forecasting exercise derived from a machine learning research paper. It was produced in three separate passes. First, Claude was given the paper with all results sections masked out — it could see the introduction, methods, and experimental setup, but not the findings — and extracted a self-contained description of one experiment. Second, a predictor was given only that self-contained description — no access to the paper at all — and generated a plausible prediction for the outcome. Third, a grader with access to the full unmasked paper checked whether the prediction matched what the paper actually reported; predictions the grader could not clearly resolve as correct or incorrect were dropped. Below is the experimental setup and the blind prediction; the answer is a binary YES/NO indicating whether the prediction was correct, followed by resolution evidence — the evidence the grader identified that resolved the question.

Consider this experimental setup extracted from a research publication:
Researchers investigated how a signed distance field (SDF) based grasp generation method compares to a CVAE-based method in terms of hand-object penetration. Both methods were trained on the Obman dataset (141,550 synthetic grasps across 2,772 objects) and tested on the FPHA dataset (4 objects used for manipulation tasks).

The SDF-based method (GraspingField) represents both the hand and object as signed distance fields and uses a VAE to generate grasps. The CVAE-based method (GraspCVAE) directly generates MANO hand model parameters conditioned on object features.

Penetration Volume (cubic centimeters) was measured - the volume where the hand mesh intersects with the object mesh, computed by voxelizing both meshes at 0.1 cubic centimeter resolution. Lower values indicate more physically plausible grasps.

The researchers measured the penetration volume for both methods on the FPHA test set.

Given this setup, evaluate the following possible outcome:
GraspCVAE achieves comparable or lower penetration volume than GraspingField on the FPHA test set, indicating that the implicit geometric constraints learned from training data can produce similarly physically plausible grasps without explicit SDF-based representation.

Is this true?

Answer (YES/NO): YES